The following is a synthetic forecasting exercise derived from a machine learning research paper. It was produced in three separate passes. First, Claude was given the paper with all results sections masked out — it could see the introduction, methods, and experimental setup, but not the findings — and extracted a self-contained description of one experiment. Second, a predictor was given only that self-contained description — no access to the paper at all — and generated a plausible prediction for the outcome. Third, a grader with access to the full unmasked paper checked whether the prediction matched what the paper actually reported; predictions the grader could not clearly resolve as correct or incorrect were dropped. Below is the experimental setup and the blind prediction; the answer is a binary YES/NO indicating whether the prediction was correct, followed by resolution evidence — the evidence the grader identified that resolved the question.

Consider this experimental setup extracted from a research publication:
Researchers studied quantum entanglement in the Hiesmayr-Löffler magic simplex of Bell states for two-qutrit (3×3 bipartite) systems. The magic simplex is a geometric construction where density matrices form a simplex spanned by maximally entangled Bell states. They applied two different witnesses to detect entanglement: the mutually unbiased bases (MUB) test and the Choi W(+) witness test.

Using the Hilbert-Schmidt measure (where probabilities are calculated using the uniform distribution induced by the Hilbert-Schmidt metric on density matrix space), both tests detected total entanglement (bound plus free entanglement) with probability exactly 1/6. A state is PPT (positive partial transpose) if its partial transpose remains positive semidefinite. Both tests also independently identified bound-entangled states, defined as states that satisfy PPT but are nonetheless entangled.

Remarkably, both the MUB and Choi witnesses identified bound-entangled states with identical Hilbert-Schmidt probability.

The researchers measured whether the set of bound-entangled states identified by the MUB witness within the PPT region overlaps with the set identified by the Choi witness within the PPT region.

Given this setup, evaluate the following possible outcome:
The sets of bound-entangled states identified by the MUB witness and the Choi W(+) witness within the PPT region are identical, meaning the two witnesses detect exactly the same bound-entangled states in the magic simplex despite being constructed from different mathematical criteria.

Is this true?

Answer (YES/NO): NO